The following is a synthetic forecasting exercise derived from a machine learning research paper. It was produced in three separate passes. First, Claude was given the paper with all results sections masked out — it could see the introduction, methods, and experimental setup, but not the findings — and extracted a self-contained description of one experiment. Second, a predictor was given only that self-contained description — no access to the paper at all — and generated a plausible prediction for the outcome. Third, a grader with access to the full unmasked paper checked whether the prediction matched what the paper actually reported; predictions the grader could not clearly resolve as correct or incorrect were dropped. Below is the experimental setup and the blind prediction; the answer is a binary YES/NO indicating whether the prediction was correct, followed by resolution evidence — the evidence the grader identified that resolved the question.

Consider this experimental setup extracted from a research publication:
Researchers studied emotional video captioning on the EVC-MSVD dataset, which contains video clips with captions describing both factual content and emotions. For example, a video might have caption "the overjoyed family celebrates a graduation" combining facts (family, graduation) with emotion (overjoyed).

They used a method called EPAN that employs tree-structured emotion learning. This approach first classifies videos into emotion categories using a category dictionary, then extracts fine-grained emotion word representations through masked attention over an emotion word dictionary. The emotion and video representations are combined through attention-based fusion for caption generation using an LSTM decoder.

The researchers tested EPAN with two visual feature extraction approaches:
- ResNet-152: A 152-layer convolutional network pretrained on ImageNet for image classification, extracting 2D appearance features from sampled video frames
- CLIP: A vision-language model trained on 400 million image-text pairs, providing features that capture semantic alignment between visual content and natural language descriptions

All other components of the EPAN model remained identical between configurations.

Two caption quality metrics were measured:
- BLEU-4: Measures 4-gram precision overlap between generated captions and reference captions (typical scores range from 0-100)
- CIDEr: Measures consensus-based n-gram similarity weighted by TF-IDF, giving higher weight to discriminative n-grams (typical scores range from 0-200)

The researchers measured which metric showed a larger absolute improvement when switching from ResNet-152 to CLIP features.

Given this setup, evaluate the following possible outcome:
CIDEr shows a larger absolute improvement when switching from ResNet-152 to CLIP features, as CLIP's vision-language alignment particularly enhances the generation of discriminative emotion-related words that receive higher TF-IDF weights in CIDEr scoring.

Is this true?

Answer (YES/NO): YES